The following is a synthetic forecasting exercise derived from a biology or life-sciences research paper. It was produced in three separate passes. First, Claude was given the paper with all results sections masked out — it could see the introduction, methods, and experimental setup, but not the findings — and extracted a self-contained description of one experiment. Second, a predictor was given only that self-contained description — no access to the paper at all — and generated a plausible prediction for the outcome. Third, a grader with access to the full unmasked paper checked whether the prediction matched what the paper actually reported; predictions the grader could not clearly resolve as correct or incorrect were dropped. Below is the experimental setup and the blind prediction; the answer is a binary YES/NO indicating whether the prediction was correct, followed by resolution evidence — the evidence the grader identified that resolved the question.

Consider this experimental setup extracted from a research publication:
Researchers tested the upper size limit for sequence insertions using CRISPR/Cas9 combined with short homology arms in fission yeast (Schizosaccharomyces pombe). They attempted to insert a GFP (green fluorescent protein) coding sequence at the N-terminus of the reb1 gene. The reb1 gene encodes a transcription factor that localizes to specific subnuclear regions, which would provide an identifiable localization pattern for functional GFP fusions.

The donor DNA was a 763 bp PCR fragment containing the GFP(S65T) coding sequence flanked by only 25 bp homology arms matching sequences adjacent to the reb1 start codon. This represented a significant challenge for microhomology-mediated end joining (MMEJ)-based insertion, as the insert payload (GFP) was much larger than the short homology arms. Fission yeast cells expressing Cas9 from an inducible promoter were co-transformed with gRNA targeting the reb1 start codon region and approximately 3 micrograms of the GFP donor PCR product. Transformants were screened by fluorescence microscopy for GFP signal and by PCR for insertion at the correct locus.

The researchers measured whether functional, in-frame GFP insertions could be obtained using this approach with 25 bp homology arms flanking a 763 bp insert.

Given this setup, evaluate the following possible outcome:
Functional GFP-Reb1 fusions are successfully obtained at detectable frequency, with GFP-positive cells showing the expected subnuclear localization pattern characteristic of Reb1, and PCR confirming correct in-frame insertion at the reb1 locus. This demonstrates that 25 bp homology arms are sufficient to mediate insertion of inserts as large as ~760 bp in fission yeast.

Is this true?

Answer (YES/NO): YES